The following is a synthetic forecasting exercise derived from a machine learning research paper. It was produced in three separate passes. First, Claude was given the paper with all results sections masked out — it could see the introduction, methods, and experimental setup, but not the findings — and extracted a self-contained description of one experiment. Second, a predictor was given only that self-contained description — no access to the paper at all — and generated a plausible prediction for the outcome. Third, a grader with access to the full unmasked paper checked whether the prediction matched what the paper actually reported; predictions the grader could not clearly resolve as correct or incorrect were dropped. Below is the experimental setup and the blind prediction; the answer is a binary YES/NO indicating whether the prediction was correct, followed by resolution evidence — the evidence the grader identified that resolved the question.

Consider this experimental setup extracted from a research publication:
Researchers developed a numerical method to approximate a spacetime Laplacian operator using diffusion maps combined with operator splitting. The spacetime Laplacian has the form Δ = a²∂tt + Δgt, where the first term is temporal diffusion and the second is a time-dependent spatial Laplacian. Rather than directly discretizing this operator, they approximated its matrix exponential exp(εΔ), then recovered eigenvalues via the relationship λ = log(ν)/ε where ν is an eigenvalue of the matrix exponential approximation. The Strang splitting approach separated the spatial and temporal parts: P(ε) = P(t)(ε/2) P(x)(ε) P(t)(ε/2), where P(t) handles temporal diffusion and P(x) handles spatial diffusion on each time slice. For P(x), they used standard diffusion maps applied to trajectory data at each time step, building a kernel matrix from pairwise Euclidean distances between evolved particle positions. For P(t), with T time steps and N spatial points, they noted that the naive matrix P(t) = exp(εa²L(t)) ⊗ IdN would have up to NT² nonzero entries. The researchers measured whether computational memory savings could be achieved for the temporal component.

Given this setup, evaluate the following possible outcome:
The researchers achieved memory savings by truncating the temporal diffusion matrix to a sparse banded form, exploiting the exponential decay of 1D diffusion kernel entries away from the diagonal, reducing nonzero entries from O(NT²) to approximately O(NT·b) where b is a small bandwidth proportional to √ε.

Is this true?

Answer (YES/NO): NO